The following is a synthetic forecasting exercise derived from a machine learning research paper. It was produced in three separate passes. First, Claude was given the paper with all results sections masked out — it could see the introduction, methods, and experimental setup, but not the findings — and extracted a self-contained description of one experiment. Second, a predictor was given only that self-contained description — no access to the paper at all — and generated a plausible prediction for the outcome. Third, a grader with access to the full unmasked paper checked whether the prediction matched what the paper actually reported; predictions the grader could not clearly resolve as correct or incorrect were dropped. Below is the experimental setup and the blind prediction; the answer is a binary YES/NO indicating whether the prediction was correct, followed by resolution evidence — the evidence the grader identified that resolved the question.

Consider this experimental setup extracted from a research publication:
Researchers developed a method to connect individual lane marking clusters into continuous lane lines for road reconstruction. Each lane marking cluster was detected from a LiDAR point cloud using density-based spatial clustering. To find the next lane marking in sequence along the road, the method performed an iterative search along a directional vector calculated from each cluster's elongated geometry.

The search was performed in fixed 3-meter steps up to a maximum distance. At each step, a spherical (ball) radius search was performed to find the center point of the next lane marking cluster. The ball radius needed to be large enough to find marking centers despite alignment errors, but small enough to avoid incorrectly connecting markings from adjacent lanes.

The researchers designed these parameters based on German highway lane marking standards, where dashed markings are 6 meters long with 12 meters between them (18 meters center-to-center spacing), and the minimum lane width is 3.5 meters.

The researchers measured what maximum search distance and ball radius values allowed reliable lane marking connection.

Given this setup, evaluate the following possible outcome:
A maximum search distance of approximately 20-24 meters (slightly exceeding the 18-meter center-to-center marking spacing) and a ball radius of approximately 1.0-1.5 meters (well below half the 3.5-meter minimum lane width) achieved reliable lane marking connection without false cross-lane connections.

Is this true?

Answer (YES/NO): NO